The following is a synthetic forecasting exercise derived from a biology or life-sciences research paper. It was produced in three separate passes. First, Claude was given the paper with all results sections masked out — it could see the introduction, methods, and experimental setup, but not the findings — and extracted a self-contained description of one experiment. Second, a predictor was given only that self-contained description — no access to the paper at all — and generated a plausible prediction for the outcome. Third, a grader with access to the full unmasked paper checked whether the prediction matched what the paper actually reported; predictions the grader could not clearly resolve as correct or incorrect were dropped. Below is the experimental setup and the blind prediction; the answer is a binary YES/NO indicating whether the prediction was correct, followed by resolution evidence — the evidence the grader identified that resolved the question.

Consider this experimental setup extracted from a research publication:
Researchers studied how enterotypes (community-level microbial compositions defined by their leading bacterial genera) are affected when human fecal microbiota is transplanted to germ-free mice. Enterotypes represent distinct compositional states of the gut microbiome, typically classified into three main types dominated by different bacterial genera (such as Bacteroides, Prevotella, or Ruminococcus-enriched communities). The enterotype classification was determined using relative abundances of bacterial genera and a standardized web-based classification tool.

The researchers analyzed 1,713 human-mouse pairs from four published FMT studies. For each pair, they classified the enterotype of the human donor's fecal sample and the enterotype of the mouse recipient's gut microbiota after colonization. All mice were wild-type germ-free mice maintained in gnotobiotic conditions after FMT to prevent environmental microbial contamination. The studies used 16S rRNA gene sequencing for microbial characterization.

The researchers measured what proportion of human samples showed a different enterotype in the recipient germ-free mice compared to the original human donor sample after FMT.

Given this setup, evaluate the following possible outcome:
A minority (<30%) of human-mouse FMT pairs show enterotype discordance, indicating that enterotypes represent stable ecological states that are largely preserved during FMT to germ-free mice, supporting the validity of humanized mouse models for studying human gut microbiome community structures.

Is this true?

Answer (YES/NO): NO